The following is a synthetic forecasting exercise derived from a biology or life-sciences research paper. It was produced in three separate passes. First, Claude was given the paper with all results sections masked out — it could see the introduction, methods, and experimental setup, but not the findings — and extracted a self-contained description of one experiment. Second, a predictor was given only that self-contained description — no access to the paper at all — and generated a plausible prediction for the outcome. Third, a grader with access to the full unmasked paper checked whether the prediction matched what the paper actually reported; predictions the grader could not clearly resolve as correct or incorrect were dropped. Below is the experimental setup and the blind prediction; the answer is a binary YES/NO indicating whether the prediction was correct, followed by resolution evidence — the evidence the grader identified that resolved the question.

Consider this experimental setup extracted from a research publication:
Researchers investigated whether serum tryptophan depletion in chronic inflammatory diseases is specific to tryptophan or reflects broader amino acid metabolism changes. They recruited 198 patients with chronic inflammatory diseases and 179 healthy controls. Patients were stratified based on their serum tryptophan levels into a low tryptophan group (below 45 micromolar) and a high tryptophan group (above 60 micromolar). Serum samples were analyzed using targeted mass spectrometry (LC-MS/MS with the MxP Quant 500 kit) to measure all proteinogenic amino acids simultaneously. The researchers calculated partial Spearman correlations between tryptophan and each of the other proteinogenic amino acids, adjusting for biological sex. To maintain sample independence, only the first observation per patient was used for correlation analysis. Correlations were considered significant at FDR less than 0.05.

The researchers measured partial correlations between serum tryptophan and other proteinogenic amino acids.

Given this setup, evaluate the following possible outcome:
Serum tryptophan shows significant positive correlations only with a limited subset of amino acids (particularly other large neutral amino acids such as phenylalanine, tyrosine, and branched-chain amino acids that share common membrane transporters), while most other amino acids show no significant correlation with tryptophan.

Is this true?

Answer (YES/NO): NO